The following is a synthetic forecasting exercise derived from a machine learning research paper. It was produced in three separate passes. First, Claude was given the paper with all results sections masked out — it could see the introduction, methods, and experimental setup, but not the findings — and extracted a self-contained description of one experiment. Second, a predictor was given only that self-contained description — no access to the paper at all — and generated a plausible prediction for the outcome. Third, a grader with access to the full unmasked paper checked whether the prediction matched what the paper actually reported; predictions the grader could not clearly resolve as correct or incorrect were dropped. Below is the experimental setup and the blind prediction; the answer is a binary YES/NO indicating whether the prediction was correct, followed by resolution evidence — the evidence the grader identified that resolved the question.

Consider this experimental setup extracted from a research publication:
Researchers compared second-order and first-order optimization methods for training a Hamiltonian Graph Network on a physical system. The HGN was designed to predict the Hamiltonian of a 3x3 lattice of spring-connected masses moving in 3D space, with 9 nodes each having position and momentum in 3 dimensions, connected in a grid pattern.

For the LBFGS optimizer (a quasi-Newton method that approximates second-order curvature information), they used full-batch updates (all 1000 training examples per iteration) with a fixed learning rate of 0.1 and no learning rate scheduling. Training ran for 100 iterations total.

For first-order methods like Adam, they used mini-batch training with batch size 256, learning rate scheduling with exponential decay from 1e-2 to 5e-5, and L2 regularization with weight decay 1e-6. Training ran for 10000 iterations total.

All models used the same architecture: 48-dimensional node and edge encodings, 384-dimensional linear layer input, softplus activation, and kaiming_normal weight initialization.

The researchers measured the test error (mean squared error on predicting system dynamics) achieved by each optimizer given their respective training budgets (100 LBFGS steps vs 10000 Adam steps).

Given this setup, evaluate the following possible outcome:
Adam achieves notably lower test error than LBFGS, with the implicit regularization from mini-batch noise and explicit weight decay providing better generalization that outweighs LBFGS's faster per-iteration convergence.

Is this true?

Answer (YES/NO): NO